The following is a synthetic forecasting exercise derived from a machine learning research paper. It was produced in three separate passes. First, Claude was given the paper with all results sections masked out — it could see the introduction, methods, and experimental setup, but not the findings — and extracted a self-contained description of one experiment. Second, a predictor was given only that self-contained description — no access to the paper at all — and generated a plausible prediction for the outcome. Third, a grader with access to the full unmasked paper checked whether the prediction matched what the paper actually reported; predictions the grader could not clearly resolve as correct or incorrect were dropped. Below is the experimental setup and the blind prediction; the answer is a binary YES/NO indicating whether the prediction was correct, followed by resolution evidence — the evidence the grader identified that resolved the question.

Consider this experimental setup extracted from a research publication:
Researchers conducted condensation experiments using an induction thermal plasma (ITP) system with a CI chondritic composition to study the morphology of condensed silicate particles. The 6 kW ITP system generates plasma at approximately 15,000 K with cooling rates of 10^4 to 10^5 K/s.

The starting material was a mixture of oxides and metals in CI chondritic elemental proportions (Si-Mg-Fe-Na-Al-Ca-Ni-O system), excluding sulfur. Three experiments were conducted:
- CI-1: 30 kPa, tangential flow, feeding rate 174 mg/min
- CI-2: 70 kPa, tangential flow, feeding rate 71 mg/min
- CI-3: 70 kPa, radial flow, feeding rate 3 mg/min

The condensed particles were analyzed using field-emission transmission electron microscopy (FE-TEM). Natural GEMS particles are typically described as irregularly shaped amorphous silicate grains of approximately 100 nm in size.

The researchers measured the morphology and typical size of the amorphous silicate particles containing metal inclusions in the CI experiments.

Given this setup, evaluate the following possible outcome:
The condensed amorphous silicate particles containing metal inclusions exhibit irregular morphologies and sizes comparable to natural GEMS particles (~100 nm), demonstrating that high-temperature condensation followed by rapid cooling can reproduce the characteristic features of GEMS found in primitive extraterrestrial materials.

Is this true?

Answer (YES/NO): NO